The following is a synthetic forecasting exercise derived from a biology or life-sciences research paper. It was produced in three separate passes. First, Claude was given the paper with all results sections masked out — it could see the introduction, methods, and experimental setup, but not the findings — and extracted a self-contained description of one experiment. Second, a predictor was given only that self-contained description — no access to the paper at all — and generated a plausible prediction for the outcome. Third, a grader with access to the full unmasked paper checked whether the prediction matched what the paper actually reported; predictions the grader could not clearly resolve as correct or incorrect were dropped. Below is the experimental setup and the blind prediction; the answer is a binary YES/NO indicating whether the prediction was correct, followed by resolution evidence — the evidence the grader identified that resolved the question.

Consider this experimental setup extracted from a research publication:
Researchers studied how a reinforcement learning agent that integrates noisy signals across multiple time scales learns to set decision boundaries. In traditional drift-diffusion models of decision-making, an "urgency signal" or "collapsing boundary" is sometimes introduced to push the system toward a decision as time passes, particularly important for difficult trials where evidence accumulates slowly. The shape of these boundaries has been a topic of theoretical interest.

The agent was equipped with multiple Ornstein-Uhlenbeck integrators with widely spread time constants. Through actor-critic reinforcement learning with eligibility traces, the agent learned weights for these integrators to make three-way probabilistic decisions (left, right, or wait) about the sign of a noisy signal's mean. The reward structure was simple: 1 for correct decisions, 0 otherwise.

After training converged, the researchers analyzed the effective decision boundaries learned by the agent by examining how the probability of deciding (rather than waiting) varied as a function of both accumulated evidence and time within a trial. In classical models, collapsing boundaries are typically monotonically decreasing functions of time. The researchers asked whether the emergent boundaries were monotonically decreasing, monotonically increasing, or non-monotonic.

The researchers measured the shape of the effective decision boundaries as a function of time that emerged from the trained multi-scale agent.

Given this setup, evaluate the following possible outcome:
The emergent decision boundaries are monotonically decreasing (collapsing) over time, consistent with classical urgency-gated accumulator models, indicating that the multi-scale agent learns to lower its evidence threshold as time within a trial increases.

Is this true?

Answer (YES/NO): NO